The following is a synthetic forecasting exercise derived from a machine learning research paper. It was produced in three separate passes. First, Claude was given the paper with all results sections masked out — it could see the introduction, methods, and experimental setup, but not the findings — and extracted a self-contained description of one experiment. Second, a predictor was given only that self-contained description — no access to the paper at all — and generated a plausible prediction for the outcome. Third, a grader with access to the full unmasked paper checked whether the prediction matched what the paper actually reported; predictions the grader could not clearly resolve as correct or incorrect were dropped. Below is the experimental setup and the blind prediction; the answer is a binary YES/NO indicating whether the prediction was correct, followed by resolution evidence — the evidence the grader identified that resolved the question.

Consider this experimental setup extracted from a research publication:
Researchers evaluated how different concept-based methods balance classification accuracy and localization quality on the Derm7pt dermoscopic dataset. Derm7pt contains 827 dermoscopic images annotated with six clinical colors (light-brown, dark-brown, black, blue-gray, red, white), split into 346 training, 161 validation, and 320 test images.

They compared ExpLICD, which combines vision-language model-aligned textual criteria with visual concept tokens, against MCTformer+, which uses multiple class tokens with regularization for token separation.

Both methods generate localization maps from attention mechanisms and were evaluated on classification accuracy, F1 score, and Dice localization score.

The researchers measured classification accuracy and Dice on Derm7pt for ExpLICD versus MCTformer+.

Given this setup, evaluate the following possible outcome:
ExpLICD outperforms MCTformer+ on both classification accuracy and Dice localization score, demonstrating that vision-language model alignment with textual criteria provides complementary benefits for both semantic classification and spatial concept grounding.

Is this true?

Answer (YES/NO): NO